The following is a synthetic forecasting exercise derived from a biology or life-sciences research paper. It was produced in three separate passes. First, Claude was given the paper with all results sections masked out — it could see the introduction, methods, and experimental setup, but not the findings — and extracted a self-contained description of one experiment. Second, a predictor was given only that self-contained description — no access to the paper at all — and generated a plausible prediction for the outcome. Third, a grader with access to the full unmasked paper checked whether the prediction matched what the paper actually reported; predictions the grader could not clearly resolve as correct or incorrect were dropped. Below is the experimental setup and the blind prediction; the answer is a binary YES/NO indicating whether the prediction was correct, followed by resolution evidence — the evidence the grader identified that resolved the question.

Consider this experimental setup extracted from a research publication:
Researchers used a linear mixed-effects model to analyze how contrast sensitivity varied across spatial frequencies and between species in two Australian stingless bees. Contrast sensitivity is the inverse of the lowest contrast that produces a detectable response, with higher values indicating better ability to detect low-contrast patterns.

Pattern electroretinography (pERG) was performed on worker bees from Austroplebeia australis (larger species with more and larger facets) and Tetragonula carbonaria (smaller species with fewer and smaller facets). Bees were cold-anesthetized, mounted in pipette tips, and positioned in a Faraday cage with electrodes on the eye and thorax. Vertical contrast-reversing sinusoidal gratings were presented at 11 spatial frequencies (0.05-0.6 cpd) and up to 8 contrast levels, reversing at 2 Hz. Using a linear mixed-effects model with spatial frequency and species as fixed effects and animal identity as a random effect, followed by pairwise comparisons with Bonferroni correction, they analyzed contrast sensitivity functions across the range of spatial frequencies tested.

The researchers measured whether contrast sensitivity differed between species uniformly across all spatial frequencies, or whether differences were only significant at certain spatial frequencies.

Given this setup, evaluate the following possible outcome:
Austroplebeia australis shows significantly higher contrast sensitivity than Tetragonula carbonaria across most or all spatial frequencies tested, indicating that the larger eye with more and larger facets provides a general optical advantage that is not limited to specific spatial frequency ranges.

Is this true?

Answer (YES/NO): YES